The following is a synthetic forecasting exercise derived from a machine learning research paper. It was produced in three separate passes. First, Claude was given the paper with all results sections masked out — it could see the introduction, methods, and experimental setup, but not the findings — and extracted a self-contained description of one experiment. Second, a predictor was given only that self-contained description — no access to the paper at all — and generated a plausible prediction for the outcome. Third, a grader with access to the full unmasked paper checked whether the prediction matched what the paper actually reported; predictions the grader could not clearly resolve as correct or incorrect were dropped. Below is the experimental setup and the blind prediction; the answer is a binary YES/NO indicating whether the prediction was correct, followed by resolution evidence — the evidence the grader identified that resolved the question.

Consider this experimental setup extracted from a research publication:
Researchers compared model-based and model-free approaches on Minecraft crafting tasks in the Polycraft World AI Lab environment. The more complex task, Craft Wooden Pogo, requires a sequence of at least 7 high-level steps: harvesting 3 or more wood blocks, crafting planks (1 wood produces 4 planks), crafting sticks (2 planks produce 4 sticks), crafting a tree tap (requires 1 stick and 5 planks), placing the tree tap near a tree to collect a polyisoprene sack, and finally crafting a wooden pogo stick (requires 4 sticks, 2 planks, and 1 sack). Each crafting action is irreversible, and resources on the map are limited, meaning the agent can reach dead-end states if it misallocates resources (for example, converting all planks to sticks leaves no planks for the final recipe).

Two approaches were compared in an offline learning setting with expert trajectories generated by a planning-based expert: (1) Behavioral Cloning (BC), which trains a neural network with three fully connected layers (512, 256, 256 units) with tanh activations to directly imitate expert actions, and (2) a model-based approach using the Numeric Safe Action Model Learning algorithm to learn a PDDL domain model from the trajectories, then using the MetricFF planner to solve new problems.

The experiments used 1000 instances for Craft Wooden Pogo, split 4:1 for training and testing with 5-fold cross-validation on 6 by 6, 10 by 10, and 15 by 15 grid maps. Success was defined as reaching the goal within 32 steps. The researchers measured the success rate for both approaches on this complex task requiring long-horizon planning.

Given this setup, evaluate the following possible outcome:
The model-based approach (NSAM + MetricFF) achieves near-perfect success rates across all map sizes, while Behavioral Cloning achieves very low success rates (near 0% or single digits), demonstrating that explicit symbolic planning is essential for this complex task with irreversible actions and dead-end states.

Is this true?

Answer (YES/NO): NO